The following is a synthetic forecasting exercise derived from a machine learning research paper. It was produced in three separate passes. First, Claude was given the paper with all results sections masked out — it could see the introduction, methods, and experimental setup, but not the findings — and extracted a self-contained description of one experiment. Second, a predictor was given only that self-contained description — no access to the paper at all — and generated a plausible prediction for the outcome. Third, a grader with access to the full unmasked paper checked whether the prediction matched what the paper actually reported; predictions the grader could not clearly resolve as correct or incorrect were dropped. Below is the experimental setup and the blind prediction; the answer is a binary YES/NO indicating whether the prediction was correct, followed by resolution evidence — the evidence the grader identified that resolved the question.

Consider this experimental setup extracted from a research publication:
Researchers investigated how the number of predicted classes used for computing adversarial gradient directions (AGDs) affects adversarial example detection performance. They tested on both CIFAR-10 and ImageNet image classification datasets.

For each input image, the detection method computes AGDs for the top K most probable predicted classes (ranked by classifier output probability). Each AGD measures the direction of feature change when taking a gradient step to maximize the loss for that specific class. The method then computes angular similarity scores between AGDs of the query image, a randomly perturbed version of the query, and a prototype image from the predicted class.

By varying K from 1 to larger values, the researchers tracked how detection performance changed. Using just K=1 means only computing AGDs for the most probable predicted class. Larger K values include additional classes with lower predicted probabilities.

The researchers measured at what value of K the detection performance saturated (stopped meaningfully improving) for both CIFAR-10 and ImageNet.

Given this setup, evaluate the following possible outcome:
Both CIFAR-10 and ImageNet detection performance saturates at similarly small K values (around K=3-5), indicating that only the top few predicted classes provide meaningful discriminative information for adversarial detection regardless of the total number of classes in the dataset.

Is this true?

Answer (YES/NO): YES